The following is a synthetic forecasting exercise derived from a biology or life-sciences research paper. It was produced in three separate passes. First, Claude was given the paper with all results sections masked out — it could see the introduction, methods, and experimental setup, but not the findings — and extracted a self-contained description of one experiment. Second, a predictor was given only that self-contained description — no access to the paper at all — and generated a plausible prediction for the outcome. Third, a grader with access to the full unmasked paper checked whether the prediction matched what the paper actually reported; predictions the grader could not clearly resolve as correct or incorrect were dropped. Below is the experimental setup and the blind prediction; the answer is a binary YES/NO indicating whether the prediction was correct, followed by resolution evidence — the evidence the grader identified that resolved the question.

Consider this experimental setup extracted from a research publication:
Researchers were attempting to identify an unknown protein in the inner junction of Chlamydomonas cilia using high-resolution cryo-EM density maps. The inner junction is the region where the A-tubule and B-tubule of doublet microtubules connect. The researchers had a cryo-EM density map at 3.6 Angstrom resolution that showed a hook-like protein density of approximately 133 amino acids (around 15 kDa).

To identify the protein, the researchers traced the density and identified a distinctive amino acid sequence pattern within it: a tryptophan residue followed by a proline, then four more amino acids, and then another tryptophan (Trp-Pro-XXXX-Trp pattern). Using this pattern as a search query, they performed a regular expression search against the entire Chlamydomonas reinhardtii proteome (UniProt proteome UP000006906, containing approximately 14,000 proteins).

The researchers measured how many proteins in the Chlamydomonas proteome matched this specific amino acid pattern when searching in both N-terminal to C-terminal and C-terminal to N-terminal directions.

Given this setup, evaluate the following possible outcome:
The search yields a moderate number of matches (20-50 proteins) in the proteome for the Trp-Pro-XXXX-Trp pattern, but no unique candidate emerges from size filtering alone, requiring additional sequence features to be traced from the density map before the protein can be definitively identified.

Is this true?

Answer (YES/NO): NO